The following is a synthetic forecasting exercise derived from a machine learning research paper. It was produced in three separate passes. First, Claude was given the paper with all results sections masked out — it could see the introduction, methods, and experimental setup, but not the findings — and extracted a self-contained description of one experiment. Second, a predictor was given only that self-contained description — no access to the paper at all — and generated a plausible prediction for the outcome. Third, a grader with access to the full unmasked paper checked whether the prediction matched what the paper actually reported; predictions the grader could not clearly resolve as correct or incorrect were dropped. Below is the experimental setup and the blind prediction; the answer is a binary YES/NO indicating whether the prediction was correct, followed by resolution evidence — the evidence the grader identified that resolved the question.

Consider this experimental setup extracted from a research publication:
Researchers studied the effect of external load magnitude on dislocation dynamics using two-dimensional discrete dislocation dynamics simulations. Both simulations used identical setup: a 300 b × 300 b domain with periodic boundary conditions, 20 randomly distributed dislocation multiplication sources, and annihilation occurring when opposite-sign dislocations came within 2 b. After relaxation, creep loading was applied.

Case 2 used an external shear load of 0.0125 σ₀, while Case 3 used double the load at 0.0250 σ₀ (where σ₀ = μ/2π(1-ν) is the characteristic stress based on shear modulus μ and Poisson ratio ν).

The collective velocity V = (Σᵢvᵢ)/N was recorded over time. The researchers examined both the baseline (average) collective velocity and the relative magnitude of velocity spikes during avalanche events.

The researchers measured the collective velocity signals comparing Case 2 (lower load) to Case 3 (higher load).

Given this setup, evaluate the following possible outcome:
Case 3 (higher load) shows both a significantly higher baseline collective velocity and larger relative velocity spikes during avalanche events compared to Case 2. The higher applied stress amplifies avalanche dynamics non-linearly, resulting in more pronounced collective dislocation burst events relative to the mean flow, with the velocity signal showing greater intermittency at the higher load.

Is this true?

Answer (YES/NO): NO